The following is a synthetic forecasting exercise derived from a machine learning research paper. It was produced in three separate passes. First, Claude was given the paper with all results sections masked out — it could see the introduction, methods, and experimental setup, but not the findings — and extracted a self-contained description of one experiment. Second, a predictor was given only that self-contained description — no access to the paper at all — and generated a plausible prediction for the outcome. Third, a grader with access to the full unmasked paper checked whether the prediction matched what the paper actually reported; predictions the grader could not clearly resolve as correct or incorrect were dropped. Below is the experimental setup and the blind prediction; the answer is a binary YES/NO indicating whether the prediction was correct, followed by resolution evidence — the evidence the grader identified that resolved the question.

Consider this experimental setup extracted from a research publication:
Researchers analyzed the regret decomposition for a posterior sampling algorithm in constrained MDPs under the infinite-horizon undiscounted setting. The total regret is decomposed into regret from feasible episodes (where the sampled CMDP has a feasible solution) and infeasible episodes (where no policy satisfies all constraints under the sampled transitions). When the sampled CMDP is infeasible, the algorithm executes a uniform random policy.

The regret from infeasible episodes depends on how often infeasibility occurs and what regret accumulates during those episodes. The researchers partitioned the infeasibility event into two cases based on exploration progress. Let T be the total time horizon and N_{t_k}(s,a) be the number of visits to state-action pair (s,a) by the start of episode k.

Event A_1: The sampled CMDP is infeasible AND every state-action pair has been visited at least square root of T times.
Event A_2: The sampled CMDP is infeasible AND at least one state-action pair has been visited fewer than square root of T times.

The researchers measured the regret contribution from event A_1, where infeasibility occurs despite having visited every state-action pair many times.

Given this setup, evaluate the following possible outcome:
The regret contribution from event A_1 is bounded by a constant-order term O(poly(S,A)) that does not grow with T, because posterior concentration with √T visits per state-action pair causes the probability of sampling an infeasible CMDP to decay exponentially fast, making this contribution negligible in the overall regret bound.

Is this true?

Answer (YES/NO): NO